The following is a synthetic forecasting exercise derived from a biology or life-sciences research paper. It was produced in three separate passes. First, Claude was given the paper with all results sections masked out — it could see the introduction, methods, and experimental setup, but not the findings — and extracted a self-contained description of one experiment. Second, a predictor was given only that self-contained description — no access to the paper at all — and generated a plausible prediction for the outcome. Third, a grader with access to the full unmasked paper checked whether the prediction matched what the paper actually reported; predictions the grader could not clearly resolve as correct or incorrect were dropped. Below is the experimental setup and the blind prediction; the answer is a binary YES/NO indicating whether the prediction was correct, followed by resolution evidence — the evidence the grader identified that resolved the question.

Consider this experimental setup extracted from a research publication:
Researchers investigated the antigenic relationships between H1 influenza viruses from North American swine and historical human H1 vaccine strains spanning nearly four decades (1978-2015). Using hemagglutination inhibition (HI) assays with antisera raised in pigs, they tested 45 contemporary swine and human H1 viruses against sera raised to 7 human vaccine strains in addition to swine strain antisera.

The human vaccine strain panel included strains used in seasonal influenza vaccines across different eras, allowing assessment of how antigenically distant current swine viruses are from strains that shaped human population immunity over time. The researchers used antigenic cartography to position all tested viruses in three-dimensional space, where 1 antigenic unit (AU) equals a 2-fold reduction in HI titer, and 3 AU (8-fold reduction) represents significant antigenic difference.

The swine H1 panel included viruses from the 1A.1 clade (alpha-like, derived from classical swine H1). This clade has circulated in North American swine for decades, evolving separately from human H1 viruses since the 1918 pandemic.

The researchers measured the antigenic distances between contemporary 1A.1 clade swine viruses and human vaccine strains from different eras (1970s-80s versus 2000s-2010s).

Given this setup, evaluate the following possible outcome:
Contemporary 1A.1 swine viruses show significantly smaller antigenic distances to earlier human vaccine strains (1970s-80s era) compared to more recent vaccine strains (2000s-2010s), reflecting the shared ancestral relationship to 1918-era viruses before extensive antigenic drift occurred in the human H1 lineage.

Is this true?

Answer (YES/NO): NO